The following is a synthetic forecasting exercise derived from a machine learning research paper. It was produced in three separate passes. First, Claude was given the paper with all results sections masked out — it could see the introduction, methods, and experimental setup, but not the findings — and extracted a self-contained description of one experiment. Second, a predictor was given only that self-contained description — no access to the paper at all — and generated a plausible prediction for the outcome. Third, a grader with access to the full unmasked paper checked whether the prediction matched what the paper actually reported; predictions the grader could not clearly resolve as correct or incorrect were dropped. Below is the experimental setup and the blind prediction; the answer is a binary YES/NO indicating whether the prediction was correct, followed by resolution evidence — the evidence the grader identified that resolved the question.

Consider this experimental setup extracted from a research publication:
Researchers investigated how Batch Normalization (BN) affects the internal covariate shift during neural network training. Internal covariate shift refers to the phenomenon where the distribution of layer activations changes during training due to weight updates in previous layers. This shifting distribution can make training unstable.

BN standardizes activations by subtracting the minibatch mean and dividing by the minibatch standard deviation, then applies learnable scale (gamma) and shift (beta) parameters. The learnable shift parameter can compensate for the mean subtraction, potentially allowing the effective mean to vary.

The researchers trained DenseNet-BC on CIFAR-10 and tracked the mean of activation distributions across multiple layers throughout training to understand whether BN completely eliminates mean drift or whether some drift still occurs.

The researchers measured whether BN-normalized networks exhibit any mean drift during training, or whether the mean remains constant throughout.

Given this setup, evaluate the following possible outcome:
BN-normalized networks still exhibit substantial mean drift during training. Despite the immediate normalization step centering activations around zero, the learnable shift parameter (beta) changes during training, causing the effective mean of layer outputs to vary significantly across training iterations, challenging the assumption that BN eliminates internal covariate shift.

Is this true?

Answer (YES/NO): NO